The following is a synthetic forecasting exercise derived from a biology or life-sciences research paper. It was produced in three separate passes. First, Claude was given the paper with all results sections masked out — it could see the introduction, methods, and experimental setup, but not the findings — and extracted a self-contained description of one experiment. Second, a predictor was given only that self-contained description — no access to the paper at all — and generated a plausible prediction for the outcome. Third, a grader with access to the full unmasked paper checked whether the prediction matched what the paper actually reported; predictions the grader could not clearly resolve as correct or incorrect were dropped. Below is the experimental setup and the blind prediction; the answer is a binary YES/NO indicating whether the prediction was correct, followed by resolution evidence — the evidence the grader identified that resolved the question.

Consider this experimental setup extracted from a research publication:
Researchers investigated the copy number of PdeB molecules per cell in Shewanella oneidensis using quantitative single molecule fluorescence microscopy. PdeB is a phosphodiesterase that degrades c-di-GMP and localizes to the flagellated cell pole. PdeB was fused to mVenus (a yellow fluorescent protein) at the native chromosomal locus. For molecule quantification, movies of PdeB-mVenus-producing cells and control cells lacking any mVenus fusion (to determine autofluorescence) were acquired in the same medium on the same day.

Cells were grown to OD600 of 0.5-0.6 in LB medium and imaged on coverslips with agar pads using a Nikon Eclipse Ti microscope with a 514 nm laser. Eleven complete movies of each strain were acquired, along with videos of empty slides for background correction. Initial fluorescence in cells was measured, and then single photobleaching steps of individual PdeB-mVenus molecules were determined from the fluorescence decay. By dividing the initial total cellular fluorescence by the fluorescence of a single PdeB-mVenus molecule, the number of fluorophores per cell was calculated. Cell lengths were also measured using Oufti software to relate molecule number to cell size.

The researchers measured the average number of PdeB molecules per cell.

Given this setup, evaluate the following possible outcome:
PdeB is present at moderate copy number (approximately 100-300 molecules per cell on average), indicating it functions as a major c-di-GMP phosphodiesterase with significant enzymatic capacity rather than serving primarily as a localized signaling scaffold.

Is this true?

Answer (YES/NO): NO